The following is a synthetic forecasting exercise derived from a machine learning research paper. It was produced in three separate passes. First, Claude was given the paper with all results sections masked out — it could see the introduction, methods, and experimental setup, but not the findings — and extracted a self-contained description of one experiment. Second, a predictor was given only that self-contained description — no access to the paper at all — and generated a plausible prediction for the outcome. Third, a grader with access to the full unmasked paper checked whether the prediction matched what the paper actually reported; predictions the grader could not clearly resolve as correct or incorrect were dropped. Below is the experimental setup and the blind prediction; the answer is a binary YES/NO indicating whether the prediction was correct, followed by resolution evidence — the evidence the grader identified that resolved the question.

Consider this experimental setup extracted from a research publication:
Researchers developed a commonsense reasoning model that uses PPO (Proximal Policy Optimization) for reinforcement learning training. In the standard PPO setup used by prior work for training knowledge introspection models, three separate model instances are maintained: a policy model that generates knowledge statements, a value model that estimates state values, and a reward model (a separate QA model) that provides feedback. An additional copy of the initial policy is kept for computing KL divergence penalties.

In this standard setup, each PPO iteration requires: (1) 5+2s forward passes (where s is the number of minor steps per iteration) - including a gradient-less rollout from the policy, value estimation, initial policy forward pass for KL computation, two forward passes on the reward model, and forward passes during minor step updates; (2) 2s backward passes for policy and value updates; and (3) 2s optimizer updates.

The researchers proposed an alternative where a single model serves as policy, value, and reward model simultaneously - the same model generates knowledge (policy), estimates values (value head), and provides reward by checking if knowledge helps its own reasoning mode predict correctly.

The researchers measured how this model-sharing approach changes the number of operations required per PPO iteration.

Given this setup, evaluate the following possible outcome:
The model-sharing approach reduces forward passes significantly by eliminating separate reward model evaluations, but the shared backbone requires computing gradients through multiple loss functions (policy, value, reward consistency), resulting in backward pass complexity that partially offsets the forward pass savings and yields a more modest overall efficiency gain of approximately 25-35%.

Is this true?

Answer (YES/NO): NO